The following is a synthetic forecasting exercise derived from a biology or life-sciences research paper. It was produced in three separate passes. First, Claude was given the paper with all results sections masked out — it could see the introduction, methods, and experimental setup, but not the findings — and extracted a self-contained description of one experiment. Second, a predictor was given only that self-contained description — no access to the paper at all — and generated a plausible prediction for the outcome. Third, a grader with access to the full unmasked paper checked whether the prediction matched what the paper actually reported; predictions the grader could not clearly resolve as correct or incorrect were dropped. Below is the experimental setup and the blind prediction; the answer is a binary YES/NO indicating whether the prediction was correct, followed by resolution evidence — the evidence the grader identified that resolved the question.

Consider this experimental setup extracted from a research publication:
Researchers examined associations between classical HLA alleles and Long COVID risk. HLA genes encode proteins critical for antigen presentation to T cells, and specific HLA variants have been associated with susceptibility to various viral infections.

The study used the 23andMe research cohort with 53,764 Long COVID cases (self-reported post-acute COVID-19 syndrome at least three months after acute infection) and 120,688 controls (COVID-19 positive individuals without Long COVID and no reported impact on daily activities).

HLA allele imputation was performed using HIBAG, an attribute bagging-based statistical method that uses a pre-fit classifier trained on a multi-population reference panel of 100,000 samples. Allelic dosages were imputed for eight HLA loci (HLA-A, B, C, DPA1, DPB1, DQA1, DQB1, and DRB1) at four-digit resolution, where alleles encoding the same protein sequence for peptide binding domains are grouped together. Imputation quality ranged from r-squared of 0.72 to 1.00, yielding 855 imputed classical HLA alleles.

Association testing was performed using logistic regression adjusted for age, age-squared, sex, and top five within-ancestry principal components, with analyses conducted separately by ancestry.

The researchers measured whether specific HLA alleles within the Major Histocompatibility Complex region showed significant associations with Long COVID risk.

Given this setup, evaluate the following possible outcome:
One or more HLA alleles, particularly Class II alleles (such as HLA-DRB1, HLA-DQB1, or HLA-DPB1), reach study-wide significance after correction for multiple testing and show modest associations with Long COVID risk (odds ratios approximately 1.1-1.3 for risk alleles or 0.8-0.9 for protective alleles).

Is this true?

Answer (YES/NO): NO